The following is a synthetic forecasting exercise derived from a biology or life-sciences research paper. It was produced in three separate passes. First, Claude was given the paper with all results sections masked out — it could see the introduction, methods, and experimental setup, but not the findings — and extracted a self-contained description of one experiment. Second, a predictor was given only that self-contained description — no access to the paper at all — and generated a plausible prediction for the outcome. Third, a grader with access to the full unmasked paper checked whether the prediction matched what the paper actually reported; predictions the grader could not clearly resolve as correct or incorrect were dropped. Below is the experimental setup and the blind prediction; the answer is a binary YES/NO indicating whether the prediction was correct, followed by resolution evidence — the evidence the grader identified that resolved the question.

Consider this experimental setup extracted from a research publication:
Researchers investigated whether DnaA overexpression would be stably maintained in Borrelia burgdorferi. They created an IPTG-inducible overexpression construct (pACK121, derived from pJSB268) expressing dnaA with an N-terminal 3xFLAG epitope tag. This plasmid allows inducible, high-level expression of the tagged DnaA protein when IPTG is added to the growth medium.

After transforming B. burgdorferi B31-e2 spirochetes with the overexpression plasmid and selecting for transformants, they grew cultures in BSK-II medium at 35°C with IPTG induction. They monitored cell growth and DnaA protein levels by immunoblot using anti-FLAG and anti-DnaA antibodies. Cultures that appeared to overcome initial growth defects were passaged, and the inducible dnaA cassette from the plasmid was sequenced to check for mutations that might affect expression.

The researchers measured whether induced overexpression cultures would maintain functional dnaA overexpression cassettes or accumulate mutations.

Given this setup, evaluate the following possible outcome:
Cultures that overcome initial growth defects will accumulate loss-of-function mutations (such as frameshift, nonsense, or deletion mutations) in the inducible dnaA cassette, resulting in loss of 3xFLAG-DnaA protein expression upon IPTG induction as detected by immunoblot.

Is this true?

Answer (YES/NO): YES